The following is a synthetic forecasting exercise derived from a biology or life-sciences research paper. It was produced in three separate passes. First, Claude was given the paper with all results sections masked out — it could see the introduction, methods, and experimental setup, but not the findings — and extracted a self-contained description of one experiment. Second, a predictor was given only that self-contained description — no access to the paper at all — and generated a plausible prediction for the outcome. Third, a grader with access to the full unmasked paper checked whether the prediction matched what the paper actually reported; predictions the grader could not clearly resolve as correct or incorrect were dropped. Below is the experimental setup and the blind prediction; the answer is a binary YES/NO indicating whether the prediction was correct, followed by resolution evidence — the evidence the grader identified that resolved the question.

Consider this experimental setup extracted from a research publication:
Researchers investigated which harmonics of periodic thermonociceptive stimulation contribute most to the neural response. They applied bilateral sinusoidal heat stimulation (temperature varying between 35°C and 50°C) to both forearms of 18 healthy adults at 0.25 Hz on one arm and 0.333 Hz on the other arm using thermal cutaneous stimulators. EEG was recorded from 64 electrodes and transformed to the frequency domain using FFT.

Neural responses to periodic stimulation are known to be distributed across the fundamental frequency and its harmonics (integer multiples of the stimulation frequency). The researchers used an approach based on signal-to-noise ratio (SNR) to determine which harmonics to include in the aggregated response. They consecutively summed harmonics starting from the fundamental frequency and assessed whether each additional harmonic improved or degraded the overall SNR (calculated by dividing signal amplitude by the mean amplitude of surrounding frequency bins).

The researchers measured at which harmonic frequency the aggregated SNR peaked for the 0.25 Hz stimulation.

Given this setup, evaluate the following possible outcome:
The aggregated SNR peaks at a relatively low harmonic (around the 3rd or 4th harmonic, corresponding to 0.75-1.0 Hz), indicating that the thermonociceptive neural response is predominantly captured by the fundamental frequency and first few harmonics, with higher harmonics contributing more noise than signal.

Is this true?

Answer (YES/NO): NO